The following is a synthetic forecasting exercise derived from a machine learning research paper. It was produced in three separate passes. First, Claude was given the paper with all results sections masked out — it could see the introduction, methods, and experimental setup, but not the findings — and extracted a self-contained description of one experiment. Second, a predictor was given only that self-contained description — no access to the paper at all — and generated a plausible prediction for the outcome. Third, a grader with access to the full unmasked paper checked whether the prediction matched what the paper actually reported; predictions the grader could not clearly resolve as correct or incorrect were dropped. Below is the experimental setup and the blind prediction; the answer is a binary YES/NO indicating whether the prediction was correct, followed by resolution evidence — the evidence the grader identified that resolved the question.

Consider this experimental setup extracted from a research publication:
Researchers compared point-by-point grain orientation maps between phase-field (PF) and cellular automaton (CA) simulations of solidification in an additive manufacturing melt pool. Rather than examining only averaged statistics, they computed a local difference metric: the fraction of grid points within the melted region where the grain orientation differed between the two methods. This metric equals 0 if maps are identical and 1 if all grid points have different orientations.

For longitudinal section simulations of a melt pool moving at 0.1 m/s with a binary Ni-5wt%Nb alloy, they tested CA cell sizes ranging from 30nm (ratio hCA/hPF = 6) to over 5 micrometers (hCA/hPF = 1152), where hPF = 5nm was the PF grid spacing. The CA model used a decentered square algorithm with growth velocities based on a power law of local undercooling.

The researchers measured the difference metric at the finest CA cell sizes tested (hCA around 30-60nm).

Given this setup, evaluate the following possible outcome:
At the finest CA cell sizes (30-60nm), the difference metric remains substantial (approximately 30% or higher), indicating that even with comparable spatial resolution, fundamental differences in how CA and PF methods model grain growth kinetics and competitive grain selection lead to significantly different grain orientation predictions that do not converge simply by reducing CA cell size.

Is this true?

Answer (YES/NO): YES